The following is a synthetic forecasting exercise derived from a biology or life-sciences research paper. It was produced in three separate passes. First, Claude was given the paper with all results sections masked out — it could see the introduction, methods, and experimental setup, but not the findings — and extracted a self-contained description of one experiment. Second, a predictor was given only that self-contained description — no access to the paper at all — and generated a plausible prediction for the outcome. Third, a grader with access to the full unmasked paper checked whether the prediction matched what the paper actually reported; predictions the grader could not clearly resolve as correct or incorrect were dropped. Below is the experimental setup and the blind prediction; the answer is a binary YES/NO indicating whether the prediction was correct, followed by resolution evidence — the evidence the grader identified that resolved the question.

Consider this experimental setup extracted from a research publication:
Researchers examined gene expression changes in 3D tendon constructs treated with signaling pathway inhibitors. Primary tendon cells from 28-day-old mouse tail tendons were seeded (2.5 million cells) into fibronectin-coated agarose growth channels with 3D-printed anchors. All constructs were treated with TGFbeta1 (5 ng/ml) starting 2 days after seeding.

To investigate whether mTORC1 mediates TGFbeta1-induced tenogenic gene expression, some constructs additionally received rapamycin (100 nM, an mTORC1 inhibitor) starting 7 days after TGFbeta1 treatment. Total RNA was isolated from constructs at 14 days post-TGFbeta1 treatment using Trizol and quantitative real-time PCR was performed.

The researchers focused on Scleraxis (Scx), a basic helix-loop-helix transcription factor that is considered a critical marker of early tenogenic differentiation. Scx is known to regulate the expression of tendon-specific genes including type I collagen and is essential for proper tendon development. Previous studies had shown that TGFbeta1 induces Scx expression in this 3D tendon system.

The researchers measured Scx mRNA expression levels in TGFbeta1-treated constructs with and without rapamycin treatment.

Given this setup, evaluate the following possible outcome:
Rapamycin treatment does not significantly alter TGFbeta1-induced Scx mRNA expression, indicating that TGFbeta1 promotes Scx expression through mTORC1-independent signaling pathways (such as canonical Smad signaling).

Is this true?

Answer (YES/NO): NO